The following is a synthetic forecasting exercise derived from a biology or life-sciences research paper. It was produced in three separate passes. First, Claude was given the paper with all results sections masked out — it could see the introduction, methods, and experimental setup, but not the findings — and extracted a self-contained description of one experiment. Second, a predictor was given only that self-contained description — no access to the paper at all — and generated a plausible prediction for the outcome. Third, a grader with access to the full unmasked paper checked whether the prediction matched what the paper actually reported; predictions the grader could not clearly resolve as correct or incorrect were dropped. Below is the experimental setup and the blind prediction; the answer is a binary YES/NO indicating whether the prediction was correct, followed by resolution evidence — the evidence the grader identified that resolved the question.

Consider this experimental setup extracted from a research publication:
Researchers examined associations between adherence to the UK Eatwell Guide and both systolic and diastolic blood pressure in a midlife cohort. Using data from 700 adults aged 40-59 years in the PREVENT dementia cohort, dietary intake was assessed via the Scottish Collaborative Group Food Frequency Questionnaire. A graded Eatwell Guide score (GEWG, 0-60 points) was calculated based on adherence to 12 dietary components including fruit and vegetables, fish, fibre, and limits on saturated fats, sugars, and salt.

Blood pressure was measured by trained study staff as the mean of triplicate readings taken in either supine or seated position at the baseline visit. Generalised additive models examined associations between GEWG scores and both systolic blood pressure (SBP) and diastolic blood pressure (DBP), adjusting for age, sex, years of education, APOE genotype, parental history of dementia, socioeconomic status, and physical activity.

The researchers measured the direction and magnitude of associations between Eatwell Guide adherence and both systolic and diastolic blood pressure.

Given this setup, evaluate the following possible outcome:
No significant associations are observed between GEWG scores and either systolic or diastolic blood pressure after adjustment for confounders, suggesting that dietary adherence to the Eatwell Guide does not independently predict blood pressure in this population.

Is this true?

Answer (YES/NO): NO